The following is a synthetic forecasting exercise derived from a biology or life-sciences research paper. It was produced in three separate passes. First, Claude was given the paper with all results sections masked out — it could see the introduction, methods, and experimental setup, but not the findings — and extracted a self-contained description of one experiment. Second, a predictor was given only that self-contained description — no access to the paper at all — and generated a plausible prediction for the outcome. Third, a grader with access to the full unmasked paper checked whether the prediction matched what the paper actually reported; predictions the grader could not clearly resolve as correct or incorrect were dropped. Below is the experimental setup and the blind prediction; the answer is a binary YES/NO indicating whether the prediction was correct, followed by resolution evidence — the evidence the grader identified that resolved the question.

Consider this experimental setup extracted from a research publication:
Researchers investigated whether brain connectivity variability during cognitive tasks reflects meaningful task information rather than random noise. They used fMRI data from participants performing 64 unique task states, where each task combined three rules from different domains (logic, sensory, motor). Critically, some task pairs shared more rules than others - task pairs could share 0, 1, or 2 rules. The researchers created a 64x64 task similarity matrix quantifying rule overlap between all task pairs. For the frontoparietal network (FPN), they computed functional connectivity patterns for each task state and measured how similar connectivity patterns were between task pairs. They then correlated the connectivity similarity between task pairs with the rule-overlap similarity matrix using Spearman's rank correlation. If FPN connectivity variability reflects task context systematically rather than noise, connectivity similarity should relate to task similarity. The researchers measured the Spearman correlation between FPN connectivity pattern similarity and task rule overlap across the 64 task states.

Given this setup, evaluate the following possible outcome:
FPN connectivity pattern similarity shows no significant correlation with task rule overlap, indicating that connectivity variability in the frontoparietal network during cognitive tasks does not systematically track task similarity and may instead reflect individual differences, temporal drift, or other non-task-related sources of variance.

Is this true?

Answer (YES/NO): NO